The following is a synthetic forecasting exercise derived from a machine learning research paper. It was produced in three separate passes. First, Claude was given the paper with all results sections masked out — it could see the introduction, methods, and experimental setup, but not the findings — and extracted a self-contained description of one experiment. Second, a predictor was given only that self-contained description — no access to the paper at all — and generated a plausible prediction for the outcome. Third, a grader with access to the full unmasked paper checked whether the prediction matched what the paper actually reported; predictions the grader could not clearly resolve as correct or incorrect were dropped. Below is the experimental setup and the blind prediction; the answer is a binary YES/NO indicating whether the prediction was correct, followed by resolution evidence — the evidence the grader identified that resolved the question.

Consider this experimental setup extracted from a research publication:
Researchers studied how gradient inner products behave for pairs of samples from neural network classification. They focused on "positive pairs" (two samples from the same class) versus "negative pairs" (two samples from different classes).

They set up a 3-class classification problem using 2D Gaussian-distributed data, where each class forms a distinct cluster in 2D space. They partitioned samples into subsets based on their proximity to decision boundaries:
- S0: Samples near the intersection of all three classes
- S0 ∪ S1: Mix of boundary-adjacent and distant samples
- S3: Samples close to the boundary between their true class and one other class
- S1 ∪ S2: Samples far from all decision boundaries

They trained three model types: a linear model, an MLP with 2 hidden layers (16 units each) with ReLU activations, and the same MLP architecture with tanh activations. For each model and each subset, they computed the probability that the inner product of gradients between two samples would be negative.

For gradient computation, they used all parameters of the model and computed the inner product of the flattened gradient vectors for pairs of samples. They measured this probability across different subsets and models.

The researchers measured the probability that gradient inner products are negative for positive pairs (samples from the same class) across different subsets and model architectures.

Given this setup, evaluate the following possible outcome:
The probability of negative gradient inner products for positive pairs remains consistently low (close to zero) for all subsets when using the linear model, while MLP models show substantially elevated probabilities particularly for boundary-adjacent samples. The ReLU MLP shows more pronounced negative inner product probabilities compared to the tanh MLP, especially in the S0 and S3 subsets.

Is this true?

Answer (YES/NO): NO